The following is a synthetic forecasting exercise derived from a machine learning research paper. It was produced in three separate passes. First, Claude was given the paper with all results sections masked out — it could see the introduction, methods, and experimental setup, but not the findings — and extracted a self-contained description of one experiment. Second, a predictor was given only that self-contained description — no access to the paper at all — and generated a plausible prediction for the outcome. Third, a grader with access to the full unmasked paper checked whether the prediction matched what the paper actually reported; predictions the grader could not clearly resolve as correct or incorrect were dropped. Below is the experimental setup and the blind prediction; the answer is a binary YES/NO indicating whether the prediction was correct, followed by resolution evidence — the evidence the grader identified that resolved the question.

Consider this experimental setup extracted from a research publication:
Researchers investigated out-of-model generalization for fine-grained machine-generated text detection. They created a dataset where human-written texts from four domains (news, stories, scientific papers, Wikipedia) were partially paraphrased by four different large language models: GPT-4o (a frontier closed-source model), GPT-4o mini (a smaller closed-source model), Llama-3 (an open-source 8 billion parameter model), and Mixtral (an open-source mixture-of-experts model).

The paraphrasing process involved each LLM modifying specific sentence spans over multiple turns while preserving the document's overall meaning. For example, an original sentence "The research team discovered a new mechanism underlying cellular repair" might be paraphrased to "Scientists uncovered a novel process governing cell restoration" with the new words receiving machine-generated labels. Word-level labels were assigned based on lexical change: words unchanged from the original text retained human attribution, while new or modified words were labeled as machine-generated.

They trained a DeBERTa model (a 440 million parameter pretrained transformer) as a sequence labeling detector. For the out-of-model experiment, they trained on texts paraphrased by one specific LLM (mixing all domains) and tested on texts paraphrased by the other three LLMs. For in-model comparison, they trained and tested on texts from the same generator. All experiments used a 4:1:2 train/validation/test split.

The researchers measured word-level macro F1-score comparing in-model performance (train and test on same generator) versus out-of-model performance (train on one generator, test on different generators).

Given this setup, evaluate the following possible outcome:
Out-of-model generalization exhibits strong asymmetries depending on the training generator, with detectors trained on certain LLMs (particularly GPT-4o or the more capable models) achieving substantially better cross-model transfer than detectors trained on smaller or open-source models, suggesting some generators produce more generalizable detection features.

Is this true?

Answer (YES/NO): NO